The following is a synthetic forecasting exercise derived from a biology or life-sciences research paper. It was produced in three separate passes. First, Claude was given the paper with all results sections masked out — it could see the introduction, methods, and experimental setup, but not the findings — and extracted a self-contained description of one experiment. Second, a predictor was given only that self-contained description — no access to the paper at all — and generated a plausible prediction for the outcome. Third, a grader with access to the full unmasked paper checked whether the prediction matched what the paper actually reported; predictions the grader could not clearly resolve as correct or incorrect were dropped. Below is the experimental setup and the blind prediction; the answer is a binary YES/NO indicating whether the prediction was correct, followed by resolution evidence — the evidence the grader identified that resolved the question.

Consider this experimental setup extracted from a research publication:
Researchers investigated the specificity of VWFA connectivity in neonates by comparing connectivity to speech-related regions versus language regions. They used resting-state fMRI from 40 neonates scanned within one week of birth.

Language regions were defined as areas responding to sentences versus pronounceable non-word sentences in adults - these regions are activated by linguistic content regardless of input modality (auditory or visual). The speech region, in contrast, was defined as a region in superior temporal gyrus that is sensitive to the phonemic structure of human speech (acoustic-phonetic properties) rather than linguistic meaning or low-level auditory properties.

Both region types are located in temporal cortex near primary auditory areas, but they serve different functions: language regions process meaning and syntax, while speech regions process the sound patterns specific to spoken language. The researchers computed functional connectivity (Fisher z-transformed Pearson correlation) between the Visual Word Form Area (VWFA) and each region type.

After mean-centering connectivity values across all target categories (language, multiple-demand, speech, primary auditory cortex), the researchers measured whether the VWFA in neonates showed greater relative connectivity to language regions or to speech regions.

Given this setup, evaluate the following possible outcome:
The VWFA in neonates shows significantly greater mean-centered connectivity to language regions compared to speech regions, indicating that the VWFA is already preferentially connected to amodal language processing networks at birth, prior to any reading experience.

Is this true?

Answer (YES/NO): YES